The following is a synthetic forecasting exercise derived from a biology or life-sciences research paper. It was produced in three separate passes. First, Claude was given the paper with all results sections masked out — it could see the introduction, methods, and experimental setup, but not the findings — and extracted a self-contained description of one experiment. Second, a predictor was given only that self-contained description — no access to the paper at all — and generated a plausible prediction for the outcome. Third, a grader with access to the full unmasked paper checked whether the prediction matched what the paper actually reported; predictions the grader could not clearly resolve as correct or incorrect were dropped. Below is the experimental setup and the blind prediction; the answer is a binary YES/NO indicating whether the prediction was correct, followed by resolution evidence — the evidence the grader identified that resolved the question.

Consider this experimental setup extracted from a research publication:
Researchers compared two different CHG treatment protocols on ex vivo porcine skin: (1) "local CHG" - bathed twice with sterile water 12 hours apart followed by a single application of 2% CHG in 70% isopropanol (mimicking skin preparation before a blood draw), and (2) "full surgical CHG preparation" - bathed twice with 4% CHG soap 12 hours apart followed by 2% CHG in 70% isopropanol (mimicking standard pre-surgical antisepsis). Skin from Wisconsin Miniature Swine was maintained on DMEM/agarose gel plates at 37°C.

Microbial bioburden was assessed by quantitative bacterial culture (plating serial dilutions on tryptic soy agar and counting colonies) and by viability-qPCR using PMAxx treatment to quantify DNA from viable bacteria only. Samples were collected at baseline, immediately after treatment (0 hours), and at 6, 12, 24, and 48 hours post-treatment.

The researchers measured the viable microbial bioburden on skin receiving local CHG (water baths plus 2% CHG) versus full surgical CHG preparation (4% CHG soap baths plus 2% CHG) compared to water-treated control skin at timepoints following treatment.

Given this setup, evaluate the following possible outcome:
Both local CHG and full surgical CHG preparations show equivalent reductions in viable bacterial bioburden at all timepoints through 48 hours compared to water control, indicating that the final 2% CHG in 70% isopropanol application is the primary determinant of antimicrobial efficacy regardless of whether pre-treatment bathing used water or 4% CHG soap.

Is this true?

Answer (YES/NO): YES